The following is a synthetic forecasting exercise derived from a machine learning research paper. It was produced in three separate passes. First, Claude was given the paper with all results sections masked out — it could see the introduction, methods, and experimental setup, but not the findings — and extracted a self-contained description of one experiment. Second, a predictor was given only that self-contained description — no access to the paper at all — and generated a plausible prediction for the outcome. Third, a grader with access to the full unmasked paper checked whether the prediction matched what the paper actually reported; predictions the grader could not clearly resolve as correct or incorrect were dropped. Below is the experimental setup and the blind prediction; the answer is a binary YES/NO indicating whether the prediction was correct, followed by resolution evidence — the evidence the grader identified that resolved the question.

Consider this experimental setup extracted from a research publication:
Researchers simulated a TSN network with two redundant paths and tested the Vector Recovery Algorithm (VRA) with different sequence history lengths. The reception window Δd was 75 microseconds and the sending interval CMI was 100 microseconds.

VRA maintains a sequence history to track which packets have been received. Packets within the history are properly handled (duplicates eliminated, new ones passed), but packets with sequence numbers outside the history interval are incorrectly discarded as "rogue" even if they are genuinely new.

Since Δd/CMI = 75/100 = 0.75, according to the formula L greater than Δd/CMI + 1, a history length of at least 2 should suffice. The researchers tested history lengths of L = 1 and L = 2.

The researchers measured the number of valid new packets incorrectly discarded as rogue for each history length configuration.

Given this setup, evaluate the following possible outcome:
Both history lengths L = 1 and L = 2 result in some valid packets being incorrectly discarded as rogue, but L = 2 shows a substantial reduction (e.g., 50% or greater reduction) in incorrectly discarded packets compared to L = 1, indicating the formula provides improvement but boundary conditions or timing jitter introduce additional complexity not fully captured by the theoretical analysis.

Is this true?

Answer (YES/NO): NO